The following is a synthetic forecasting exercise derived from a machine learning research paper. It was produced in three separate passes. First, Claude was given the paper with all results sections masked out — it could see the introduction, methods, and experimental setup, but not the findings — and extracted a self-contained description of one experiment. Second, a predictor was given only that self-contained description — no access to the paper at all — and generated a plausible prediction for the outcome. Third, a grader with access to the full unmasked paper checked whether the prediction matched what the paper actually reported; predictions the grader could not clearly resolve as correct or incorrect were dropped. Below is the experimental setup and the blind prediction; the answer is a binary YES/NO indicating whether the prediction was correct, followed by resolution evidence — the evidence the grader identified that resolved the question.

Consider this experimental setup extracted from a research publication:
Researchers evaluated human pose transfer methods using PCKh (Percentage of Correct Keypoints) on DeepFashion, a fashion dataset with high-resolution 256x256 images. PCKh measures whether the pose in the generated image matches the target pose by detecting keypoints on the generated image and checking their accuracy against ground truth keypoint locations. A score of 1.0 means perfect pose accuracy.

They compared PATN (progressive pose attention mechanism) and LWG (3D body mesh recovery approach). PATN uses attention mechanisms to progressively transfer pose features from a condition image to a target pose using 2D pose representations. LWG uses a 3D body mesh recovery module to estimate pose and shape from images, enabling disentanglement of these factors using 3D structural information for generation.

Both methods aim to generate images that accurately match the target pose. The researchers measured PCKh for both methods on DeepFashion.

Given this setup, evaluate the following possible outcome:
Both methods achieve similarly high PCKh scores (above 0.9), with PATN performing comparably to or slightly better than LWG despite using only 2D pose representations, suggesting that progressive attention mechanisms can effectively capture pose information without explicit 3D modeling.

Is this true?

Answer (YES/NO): NO